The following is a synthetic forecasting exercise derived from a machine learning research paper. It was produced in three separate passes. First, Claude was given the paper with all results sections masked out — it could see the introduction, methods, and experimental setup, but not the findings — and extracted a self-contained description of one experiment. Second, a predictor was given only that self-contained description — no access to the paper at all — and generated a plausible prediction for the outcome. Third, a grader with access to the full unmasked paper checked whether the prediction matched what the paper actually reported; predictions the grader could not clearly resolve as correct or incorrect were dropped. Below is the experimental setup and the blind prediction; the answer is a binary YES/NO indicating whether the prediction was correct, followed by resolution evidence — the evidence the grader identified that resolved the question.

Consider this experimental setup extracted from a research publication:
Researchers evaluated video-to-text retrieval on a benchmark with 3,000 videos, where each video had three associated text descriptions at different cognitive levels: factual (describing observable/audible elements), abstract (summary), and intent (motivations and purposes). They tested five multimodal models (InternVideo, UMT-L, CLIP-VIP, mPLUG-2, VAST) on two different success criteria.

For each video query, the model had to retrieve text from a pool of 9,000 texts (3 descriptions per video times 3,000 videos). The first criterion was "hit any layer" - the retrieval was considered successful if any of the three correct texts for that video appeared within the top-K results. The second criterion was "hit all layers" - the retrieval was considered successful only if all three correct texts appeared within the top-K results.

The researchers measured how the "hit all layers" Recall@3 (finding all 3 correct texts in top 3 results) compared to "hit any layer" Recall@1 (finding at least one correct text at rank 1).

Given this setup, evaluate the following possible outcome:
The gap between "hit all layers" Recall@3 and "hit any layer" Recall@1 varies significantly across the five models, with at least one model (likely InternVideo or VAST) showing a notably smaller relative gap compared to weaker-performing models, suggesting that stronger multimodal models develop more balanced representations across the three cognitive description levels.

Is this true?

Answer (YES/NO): NO